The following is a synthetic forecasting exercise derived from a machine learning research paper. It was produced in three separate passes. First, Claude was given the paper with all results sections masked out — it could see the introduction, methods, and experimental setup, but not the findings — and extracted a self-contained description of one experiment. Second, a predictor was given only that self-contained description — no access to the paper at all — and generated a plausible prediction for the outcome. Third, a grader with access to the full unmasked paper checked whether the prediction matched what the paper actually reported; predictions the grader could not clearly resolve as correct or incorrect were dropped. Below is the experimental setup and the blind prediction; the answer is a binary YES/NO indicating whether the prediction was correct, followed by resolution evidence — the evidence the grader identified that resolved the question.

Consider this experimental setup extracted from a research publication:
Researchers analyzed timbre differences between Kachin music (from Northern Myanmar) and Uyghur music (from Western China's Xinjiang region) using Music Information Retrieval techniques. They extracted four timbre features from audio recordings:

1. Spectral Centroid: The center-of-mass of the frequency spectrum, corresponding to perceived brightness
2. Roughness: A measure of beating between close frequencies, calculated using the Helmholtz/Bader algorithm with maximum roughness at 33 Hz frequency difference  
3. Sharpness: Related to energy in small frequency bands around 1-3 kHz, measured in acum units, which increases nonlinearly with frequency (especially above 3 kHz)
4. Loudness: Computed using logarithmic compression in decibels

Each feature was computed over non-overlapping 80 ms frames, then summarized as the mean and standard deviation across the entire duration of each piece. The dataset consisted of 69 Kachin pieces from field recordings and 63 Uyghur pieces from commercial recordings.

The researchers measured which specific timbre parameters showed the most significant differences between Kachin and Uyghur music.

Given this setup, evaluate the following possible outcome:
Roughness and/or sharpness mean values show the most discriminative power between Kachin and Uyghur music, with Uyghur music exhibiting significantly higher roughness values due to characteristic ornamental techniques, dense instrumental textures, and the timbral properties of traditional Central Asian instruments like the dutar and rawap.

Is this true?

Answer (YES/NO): NO